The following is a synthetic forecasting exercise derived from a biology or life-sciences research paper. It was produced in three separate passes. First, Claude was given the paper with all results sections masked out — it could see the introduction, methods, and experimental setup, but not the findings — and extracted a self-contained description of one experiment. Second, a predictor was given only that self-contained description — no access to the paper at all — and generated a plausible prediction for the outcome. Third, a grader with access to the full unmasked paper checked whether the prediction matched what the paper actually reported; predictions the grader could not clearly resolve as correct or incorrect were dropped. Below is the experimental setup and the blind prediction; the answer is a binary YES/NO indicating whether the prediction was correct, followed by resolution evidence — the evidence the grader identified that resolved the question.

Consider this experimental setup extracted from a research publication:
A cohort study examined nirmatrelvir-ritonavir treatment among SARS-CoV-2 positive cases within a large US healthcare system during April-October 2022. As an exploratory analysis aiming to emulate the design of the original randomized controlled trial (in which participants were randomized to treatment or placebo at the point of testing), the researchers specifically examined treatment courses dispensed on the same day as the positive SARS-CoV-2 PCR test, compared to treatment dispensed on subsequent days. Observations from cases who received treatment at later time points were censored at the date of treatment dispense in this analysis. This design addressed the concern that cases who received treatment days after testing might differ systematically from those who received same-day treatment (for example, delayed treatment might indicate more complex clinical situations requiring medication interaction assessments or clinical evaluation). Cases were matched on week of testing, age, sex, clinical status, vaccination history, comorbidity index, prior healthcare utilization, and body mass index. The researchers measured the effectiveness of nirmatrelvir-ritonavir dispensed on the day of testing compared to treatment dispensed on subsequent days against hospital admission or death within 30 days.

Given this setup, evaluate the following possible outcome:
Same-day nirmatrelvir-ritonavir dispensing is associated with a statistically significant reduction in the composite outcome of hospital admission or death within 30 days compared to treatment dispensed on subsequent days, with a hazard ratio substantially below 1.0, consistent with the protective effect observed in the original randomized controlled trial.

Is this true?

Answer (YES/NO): YES